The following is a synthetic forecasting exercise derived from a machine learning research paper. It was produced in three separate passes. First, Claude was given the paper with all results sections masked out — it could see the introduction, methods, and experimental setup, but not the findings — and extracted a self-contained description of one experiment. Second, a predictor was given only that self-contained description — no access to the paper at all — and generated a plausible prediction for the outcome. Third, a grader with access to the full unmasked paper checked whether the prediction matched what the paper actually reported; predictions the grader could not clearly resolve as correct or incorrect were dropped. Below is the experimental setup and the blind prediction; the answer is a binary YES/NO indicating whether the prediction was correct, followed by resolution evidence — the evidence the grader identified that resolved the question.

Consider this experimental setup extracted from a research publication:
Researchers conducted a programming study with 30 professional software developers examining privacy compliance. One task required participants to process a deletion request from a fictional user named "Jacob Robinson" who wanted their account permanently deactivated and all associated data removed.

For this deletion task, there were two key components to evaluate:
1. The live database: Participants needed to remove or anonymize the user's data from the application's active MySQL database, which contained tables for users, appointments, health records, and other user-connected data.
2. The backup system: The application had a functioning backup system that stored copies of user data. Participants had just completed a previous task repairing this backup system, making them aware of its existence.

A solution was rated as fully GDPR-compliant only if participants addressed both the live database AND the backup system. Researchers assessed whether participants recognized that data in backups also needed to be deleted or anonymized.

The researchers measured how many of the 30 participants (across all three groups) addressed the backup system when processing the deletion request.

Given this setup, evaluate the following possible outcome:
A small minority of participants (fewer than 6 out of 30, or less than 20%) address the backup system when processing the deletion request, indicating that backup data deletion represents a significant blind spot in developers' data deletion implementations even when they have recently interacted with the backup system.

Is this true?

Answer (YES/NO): YES